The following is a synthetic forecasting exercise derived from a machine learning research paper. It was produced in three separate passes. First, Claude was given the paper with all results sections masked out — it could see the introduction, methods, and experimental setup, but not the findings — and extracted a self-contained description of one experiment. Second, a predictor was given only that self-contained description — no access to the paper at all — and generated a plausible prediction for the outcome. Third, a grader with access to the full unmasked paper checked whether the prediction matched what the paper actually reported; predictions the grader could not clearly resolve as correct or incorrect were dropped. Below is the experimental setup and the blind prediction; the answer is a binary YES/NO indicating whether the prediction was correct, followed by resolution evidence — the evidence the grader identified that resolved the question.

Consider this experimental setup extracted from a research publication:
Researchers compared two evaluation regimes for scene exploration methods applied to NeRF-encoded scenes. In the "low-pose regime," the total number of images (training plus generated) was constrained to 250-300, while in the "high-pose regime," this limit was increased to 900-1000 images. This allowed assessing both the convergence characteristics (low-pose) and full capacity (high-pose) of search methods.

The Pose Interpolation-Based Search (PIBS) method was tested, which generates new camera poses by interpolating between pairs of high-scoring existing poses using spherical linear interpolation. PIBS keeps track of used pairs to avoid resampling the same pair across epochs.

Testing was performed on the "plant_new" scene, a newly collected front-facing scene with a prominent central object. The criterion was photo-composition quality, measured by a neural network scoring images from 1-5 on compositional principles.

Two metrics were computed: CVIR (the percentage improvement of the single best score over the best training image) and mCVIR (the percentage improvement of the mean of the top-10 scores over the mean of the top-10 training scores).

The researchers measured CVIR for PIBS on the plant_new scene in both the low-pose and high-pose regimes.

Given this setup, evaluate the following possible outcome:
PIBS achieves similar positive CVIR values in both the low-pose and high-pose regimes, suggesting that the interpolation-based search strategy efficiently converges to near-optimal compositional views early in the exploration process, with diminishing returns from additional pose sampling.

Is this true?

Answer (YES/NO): NO